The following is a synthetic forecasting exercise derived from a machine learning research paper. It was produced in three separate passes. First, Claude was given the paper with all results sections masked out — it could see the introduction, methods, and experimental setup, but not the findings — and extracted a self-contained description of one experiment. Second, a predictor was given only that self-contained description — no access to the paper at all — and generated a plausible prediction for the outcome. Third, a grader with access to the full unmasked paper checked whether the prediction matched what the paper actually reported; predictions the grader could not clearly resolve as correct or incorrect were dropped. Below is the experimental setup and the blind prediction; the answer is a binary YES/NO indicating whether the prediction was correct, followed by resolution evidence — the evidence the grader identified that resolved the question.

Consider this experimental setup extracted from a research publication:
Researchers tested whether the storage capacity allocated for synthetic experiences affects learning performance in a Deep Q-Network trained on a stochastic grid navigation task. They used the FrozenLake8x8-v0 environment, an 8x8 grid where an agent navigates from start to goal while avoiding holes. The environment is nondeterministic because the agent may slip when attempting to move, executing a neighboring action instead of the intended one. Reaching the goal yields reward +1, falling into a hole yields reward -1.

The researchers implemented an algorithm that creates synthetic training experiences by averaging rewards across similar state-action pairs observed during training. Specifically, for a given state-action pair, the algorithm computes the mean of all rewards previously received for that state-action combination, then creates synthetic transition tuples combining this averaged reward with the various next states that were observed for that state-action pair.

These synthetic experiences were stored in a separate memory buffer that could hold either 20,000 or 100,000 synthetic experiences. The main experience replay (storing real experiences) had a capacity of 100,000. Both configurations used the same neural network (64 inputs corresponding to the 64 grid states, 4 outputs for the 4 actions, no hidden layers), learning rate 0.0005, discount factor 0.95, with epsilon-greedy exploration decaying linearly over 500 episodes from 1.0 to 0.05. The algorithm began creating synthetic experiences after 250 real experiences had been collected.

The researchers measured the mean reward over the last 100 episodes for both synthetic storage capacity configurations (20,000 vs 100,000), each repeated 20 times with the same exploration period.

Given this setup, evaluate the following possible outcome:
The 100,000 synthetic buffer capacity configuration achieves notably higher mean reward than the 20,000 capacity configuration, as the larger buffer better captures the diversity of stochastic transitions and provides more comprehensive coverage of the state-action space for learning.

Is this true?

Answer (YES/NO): NO